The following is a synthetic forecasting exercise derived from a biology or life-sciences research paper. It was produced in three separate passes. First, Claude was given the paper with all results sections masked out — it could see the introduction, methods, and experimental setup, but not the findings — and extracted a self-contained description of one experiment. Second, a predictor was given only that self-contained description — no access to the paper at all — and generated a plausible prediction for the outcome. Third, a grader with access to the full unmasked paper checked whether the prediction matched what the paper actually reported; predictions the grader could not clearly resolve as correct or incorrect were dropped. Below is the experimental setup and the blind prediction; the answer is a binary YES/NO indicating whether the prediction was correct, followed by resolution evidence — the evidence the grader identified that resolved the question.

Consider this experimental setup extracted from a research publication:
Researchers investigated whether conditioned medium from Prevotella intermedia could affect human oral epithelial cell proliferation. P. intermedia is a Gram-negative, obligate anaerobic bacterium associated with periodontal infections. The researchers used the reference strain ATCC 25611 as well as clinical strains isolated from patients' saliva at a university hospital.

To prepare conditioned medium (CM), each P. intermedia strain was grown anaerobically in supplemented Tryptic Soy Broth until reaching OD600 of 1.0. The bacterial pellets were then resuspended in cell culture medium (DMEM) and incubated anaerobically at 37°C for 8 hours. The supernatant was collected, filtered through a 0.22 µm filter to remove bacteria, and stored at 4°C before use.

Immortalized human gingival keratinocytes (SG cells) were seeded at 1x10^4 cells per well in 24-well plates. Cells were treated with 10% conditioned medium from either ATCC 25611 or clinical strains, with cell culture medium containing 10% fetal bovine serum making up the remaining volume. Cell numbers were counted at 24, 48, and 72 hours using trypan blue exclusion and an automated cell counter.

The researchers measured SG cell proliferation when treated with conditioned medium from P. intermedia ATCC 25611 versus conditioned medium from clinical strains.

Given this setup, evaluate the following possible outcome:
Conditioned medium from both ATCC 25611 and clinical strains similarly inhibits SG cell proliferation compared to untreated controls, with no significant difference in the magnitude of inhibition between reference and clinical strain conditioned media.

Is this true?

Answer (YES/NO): NO